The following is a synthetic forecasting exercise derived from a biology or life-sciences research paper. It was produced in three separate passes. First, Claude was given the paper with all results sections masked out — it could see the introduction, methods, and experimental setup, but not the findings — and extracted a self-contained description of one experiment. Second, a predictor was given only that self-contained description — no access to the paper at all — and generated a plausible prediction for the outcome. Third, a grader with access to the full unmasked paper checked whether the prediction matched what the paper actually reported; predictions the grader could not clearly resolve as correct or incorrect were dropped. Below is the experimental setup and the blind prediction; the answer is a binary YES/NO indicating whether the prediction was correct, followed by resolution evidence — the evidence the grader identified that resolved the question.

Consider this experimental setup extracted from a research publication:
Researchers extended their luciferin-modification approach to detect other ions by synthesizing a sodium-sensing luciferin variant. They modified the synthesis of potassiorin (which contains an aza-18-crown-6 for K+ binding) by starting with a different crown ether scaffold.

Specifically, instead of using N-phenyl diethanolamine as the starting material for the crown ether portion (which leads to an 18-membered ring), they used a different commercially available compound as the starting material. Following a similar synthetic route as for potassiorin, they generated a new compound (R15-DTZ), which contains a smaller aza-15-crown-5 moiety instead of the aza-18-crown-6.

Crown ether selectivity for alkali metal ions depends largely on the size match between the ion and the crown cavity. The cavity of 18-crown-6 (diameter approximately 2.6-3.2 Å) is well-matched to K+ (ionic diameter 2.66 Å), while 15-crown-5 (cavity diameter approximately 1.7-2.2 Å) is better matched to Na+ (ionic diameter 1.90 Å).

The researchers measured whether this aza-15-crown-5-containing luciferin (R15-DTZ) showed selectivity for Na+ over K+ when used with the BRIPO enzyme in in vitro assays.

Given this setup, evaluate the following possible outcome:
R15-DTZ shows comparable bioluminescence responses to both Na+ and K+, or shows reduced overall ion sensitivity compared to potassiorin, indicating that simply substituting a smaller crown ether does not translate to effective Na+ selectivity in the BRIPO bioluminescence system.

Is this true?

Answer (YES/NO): NO